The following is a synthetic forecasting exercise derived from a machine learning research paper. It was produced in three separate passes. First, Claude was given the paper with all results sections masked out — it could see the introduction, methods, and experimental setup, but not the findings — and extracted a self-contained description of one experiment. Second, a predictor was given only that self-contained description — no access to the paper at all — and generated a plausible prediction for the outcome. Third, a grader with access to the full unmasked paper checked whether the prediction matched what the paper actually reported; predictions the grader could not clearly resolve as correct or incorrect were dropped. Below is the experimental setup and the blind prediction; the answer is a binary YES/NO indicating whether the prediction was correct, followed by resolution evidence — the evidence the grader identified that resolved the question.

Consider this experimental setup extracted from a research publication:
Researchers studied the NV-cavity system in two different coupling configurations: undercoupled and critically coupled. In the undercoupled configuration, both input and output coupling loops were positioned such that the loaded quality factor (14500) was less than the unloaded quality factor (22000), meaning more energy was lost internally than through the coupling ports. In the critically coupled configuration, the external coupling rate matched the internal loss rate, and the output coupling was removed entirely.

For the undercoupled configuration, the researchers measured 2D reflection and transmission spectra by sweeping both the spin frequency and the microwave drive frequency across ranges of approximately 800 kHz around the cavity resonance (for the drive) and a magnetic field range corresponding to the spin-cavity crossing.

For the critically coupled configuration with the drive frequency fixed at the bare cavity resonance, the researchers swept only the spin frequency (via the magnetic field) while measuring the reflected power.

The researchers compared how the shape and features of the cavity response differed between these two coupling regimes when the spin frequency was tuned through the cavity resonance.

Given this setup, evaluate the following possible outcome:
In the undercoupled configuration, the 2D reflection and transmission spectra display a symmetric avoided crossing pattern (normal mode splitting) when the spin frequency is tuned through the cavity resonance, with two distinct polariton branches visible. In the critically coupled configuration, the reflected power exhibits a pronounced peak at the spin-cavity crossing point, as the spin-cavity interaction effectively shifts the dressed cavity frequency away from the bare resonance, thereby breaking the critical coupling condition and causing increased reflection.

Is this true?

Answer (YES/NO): NO